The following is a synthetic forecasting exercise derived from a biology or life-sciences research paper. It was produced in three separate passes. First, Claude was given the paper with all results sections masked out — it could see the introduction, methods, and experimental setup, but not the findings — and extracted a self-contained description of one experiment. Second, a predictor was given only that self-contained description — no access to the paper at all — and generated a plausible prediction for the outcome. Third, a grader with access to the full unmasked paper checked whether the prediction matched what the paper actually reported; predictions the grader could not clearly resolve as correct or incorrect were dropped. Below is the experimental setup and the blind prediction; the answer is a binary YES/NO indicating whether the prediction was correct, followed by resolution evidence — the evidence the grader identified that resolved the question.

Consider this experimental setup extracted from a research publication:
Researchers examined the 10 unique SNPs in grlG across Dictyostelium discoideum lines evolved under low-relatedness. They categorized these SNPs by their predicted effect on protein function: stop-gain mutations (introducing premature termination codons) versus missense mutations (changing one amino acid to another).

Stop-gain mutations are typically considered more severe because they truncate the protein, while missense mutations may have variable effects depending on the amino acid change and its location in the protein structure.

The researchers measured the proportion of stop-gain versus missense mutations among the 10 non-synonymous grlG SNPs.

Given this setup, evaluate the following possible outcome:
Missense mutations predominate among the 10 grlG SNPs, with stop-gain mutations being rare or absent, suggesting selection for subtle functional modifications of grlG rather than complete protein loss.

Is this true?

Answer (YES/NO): NO